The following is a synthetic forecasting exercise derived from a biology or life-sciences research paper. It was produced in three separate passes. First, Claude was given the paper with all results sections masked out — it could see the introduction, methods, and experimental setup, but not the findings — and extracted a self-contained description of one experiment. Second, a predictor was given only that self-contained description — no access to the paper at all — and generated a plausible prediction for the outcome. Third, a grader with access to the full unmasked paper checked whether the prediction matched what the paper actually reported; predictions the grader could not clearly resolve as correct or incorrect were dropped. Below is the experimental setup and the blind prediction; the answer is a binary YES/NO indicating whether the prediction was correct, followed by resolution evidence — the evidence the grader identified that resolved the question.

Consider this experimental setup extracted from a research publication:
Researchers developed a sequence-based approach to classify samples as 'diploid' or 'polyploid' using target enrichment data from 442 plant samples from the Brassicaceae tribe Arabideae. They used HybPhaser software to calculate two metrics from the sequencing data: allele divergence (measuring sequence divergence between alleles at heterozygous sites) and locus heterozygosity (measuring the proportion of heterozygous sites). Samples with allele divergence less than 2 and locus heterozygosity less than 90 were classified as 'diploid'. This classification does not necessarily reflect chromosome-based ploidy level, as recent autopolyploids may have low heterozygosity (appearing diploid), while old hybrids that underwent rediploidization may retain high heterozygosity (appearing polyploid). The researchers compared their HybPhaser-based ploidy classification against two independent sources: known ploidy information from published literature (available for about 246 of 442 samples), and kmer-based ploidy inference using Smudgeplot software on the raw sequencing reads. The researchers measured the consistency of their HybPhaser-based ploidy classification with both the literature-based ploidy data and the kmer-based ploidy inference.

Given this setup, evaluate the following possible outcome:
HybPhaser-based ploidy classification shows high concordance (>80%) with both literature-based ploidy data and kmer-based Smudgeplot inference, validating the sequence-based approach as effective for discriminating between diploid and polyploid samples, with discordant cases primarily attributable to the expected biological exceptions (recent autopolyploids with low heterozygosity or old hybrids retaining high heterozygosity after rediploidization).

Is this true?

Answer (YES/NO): NO